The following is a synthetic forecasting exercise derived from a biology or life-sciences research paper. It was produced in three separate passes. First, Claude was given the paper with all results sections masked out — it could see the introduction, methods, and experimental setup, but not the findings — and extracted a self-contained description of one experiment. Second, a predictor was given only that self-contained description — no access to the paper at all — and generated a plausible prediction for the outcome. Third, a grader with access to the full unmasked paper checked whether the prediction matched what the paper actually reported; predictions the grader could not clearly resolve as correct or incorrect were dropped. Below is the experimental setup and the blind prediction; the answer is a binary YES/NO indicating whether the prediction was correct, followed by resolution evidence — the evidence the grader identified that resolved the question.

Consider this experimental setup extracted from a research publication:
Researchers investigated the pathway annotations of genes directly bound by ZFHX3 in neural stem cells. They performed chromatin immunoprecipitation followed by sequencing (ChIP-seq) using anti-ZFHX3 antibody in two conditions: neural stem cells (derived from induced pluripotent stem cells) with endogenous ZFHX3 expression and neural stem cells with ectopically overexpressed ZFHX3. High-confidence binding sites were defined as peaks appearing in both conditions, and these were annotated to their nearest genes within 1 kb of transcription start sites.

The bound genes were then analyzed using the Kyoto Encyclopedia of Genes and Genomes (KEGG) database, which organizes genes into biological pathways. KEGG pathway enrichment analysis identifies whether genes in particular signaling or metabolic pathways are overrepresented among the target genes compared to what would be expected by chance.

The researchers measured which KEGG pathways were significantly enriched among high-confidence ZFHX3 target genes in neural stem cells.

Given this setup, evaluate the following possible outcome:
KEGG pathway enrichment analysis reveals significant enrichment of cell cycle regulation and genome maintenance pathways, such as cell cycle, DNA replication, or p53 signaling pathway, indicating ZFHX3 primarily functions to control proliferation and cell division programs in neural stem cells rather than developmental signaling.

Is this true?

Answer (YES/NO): NO